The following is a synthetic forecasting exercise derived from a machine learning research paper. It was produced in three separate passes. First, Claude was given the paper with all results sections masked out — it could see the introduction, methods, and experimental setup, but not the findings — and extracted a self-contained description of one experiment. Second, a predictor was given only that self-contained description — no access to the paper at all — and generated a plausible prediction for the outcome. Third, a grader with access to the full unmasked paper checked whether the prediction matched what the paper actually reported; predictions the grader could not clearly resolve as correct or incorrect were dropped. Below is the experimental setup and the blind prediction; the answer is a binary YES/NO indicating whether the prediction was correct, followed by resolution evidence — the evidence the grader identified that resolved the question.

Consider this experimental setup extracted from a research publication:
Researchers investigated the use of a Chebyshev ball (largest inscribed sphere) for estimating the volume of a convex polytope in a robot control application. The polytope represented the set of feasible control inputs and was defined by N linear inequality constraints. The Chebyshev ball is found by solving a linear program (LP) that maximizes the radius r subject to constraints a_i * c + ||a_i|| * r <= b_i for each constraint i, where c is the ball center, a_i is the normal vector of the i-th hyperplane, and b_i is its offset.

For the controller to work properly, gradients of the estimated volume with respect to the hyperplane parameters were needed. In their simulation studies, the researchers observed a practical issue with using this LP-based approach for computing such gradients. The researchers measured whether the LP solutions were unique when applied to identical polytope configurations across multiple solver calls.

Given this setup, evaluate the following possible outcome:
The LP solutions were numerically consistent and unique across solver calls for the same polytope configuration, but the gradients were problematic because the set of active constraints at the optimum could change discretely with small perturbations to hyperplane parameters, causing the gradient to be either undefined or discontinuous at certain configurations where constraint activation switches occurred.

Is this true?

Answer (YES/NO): NO